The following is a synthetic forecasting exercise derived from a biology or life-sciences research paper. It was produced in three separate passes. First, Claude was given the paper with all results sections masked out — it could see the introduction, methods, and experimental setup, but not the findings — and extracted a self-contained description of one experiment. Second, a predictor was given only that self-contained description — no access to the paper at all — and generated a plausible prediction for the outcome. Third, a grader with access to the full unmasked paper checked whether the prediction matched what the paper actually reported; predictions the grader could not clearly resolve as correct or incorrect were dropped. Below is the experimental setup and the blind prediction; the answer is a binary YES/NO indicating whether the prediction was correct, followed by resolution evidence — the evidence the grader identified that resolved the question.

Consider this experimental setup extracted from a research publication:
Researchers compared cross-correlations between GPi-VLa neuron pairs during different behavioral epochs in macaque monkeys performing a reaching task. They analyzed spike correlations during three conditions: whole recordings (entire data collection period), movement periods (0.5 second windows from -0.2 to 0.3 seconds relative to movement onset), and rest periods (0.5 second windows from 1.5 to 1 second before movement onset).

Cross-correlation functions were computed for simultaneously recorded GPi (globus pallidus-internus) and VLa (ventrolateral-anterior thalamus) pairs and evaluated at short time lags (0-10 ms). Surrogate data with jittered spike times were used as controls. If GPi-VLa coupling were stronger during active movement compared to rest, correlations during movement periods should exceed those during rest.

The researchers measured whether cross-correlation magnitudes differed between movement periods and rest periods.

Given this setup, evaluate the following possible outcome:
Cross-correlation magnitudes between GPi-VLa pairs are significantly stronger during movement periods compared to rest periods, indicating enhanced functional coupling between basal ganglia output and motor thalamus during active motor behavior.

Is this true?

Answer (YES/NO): NO